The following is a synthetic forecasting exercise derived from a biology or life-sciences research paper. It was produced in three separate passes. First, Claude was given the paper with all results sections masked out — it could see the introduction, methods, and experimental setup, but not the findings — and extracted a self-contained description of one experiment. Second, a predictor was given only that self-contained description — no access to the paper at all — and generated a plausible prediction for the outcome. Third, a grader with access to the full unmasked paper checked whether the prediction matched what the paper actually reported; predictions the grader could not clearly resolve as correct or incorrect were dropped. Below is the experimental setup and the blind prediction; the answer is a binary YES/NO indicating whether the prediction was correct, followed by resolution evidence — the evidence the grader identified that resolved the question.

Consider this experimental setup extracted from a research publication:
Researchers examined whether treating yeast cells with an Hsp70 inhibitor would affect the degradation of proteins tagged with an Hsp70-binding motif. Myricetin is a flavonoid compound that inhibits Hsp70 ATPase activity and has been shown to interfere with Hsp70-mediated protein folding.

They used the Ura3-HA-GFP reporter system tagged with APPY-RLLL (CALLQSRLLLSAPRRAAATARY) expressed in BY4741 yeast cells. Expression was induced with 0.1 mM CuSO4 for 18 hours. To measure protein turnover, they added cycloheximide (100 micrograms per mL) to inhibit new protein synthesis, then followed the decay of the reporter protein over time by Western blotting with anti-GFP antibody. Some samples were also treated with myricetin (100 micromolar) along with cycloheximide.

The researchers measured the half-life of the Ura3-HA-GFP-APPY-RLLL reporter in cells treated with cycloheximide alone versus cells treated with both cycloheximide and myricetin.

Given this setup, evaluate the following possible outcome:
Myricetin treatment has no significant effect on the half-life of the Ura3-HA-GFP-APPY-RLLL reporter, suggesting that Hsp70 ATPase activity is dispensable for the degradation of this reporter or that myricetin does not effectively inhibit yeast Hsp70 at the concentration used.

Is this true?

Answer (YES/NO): NO